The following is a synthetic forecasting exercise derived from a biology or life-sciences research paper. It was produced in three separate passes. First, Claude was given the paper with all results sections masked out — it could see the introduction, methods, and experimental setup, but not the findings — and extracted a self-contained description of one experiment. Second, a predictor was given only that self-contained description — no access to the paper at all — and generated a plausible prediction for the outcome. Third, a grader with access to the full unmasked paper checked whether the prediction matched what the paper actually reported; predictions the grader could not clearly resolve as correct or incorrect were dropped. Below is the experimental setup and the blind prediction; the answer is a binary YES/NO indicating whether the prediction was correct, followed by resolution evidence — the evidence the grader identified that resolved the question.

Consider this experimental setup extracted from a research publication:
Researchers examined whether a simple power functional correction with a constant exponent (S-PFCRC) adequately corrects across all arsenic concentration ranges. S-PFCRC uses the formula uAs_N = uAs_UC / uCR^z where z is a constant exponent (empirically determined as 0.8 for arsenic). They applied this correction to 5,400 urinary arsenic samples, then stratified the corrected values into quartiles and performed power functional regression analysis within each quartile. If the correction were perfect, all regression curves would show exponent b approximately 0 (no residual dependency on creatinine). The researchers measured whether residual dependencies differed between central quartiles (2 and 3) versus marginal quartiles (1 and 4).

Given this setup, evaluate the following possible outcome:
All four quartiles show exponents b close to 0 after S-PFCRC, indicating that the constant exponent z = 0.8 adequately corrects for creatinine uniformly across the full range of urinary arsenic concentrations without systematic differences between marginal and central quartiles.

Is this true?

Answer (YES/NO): NO